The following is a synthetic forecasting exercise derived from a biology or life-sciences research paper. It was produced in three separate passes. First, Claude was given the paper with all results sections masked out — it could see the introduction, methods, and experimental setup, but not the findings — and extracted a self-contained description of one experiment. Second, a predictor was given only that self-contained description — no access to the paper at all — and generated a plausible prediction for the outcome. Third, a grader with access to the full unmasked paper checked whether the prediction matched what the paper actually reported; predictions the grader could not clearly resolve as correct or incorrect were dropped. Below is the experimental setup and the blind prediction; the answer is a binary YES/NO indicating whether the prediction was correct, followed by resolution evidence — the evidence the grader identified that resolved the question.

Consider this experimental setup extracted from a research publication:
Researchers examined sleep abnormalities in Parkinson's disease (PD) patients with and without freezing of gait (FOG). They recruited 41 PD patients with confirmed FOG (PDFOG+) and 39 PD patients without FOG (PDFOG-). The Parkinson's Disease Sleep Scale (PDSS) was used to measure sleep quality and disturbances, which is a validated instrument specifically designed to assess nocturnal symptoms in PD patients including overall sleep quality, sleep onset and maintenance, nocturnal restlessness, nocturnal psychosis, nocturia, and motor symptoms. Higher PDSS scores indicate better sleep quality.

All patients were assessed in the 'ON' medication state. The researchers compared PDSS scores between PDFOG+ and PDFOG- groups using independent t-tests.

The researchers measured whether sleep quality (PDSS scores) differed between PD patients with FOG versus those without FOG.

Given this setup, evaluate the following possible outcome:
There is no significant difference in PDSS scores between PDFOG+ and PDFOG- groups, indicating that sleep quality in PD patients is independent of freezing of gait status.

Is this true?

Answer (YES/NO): NO